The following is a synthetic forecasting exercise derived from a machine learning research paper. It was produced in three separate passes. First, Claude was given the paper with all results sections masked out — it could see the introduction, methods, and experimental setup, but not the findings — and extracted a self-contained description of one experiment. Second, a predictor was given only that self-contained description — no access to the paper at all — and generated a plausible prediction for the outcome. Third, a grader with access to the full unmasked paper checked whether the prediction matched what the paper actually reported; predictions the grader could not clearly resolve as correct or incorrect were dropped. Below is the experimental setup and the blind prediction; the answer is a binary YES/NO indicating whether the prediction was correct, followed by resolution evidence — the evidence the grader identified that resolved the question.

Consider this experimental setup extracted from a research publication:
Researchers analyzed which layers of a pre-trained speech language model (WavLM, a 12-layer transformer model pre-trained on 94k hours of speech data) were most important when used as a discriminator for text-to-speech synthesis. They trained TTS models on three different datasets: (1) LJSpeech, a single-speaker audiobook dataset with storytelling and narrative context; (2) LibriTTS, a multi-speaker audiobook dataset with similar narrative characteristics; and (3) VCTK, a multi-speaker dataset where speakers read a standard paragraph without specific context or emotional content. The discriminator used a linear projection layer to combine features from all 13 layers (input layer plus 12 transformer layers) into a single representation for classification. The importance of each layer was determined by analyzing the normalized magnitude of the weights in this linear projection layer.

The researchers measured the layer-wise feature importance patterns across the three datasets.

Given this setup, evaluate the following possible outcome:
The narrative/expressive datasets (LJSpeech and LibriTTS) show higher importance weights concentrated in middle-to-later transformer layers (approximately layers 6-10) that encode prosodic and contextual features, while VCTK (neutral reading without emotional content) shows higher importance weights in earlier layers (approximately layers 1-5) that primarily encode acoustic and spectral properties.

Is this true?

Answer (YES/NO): NO